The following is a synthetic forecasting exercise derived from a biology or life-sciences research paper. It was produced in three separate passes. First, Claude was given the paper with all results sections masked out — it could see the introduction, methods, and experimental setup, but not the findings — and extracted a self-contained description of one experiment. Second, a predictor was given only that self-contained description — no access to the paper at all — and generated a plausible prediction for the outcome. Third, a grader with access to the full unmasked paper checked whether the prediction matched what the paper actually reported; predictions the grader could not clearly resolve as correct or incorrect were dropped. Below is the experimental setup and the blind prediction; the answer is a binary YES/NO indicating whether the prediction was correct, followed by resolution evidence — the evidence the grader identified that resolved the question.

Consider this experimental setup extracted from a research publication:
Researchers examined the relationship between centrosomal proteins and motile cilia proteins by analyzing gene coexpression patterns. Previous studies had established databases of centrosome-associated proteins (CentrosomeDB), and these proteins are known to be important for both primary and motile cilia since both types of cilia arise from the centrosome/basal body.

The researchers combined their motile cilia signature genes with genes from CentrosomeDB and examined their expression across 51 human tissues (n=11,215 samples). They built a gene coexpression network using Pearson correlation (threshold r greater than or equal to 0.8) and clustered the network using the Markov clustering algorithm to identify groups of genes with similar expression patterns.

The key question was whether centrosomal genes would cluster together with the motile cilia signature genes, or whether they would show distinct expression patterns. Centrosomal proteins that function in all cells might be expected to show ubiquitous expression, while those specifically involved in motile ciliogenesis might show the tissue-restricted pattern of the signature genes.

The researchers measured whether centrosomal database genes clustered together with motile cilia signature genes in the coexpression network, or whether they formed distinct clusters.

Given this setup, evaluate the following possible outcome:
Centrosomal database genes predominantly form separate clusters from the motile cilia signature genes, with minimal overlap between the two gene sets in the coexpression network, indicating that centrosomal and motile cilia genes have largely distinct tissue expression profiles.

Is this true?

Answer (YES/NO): NO